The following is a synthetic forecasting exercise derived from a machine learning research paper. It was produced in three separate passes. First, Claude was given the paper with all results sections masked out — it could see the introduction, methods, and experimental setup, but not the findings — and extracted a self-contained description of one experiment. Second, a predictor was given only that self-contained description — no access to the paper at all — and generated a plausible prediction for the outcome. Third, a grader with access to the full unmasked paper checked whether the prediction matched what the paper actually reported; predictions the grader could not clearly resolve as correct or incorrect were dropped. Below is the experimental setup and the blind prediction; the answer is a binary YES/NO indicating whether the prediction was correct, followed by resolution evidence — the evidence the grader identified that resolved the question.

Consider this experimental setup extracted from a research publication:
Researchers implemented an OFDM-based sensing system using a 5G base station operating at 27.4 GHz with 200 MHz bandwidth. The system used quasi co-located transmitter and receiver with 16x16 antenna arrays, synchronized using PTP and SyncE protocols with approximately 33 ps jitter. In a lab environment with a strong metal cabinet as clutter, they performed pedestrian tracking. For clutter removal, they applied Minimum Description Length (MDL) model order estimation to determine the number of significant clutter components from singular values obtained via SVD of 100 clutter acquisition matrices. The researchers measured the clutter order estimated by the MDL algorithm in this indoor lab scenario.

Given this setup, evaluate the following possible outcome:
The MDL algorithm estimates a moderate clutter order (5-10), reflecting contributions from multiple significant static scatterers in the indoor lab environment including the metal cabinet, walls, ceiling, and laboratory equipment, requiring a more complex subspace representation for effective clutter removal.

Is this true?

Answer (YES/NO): NO